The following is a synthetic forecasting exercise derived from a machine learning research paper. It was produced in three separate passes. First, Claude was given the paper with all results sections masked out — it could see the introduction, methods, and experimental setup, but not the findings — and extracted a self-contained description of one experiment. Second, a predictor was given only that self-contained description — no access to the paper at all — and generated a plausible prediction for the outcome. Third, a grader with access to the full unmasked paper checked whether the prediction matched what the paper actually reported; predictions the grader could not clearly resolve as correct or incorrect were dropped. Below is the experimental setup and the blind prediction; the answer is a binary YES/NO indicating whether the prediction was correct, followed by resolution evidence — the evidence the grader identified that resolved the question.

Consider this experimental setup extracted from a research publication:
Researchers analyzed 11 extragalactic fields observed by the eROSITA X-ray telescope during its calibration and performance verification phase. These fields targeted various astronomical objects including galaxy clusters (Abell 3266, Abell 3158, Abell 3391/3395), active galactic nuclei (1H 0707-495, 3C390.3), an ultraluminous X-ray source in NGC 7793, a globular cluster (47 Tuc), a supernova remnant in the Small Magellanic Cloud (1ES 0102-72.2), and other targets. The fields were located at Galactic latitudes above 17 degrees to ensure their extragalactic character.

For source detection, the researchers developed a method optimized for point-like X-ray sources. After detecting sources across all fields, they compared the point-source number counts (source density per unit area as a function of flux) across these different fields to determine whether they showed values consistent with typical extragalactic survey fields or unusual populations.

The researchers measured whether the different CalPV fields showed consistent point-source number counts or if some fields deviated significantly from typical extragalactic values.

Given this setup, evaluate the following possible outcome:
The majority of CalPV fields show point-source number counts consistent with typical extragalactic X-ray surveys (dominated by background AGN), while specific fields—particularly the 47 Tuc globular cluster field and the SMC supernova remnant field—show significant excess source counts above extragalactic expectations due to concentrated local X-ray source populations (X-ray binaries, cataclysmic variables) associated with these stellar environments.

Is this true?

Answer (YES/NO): NO